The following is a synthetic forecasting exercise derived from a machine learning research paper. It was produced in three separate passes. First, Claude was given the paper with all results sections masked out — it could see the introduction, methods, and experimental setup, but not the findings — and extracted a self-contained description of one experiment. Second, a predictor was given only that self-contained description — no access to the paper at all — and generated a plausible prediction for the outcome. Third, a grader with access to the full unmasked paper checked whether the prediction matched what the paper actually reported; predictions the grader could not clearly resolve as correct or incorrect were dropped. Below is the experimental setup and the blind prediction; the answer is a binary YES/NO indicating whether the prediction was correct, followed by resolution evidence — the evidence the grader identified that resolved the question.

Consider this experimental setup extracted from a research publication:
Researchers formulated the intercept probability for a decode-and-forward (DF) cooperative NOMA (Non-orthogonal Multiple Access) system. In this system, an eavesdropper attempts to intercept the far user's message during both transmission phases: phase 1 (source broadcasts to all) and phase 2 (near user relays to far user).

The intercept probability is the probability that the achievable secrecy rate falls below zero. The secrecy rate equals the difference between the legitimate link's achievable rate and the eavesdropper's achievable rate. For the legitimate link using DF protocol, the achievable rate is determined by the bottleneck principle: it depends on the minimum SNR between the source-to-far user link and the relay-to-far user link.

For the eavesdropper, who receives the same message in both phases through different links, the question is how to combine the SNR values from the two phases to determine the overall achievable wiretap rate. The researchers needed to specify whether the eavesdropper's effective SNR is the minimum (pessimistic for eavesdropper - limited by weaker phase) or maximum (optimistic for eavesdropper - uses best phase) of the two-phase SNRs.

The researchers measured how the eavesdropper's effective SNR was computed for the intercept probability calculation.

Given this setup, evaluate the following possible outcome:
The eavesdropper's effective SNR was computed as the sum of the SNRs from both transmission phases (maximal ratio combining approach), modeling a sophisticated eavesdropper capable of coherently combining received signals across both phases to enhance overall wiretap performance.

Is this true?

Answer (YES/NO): NO